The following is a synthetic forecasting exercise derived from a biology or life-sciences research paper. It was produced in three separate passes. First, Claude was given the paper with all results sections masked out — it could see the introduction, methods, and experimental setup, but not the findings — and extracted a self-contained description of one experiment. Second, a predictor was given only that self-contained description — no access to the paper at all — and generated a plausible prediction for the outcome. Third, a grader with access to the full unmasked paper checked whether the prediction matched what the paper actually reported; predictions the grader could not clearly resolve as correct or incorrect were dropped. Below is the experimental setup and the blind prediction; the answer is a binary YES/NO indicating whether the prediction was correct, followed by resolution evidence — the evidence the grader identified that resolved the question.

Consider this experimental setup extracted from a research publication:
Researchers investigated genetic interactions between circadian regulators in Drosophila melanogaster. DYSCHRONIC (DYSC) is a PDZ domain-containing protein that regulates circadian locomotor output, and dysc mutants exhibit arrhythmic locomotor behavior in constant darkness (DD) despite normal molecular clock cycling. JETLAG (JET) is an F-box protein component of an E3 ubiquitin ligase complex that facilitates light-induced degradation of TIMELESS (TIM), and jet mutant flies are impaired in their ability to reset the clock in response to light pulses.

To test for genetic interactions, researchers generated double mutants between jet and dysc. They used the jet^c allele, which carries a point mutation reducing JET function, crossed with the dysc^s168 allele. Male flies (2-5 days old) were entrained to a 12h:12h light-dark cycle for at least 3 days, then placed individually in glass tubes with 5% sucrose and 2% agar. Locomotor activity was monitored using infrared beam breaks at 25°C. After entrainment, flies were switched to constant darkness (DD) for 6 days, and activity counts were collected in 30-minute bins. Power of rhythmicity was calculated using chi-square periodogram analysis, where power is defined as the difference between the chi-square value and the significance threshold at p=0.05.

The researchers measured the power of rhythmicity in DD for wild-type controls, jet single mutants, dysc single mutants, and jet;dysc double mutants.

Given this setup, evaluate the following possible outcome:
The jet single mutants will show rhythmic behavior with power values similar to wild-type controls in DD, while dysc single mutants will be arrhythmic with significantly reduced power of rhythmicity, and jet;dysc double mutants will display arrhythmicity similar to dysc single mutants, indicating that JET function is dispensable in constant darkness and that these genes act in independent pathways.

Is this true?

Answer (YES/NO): NO